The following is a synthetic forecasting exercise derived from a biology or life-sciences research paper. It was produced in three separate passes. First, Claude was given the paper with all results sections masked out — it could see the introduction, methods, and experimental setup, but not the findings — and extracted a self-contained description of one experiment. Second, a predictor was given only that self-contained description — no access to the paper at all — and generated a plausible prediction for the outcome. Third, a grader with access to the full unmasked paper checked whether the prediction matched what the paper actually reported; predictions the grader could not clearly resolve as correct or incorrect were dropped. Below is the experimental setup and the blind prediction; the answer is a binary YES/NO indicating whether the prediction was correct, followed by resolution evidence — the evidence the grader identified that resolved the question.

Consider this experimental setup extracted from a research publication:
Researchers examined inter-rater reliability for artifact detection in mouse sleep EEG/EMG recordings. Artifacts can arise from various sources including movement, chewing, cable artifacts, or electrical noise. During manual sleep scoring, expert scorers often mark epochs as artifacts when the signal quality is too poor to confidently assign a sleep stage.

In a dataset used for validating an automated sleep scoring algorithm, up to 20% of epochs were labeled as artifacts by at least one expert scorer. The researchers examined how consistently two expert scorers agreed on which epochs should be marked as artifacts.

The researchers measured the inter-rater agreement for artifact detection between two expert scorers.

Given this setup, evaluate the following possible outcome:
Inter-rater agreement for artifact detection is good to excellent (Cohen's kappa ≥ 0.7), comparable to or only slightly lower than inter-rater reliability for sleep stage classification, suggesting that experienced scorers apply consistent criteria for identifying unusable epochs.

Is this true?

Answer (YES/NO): NO